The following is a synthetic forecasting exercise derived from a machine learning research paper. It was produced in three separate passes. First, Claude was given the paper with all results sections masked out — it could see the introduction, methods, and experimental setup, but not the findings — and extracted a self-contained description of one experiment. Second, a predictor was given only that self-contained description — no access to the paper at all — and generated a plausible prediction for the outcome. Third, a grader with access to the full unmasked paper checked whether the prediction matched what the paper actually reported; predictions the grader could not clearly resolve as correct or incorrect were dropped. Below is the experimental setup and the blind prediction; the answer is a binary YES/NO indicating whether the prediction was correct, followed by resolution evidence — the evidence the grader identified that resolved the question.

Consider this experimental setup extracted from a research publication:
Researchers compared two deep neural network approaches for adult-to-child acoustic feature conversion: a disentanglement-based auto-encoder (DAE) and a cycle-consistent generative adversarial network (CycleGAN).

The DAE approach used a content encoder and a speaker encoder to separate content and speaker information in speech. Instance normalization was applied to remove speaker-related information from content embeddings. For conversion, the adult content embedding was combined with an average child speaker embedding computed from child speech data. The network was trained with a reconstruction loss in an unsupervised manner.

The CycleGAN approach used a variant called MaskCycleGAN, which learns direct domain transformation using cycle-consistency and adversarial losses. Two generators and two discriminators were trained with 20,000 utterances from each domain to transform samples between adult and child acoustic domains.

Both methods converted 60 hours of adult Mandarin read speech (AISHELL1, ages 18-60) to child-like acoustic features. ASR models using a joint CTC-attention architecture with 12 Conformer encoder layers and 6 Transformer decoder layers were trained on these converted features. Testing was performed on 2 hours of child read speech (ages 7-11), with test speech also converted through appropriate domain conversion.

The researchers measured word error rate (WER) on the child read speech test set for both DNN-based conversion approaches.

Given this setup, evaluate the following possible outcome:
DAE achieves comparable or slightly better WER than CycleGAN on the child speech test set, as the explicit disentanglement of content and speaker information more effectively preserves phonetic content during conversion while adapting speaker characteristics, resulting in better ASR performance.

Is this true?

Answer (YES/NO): YES